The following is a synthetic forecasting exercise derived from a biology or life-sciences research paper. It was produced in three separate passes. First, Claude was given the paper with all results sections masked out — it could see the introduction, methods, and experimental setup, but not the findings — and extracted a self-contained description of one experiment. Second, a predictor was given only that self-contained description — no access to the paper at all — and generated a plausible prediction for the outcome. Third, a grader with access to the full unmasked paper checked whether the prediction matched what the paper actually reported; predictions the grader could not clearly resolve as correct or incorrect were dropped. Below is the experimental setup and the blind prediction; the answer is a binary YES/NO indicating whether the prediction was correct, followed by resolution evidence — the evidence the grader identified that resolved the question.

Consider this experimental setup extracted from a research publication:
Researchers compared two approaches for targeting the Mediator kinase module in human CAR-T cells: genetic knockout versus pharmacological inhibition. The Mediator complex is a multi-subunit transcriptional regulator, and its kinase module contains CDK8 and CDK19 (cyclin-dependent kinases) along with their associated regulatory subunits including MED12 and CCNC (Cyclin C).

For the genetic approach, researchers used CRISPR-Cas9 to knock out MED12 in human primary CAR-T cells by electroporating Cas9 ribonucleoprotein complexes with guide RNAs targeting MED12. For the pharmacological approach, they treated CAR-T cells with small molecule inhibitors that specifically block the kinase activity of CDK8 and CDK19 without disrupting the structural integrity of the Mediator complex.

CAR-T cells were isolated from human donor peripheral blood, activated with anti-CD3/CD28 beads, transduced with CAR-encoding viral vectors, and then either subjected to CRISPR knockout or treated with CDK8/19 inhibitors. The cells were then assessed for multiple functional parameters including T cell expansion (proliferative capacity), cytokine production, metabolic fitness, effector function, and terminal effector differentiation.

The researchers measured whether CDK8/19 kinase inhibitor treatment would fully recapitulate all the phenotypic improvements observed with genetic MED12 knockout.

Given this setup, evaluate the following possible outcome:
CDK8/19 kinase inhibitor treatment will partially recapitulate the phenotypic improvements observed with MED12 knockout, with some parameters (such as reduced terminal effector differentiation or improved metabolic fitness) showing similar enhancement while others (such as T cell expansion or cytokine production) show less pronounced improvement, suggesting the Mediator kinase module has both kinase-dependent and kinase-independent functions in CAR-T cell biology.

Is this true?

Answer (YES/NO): NO